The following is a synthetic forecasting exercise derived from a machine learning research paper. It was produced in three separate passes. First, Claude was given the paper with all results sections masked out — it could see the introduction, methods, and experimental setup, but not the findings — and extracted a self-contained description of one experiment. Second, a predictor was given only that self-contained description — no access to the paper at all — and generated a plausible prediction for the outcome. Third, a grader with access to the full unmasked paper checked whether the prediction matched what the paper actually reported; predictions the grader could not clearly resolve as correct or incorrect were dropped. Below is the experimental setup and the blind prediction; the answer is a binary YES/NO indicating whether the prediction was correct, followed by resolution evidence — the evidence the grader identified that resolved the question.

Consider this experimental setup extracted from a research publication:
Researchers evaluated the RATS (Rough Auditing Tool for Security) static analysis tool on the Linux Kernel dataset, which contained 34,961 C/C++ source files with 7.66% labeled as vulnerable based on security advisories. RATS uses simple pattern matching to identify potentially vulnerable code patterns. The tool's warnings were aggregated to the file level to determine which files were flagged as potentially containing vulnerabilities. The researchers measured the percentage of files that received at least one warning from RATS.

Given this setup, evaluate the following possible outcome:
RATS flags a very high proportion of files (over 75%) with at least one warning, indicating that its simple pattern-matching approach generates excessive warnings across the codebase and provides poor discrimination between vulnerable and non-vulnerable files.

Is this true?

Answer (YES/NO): NO